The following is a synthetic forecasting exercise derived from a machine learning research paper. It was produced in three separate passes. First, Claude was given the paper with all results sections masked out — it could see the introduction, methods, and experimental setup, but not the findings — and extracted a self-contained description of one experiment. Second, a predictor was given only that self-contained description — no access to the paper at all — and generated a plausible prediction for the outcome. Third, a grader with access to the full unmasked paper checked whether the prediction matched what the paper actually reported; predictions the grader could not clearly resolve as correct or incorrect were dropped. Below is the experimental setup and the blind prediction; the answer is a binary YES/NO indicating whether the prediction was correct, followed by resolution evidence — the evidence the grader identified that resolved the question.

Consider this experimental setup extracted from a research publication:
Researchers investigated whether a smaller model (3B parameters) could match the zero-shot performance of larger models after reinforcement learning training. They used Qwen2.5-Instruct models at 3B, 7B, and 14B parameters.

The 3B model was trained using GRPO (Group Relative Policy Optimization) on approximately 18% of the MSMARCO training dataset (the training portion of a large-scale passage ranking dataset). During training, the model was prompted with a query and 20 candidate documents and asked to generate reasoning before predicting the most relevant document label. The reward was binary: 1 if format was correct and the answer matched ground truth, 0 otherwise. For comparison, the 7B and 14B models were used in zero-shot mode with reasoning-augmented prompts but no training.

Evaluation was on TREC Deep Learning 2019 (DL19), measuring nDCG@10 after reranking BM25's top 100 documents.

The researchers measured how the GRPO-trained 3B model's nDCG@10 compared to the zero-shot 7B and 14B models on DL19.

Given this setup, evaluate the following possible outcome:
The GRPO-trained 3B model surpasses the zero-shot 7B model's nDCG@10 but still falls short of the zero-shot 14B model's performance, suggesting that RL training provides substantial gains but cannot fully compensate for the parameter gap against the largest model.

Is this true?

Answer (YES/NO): NO